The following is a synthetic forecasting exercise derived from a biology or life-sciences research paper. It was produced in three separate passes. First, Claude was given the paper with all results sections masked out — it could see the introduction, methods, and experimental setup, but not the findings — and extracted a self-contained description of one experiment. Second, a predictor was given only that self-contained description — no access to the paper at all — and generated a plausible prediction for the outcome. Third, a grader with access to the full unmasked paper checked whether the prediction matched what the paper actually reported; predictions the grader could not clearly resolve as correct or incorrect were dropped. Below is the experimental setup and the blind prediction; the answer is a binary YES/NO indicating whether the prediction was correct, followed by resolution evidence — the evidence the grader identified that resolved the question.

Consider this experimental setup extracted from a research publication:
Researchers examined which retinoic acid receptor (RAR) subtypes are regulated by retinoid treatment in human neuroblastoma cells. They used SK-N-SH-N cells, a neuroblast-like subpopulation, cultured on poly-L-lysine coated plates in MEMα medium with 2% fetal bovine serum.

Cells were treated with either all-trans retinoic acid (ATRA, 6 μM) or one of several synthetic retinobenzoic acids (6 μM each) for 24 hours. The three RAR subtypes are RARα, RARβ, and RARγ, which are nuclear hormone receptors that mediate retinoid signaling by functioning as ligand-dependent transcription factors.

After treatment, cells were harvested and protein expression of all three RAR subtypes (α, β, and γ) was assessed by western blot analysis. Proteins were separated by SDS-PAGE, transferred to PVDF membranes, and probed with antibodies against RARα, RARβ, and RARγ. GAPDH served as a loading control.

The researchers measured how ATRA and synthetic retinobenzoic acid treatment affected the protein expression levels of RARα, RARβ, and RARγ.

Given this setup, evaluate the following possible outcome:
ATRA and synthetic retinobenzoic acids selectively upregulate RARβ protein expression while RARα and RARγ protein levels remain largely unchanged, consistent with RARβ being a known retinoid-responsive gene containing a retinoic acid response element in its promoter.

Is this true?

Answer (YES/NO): YES